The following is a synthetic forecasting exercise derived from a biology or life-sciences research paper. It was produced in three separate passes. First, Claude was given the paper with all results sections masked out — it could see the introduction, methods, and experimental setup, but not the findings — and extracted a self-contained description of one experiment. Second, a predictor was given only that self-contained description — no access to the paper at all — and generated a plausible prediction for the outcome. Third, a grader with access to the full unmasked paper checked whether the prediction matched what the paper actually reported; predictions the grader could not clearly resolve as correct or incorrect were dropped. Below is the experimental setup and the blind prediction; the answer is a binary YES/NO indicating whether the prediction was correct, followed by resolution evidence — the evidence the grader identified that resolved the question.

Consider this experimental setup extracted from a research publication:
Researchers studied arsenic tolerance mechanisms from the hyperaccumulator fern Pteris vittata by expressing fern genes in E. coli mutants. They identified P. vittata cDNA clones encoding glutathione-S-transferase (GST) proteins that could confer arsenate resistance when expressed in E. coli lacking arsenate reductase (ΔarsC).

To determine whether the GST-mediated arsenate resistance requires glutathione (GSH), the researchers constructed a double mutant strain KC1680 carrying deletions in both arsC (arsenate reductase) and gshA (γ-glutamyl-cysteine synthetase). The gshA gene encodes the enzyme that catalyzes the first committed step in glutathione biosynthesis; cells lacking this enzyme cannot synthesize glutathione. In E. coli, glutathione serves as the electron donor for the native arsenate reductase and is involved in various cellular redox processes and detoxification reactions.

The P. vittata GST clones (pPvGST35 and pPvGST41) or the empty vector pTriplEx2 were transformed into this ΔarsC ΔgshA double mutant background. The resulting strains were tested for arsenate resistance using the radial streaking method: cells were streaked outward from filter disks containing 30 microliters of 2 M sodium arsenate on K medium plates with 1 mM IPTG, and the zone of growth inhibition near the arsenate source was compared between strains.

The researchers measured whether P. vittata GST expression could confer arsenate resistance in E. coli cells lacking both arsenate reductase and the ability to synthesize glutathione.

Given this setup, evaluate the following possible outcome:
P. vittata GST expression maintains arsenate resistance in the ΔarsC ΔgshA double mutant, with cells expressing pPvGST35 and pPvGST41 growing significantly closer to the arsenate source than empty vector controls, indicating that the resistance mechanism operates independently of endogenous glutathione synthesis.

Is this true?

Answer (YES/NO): NO